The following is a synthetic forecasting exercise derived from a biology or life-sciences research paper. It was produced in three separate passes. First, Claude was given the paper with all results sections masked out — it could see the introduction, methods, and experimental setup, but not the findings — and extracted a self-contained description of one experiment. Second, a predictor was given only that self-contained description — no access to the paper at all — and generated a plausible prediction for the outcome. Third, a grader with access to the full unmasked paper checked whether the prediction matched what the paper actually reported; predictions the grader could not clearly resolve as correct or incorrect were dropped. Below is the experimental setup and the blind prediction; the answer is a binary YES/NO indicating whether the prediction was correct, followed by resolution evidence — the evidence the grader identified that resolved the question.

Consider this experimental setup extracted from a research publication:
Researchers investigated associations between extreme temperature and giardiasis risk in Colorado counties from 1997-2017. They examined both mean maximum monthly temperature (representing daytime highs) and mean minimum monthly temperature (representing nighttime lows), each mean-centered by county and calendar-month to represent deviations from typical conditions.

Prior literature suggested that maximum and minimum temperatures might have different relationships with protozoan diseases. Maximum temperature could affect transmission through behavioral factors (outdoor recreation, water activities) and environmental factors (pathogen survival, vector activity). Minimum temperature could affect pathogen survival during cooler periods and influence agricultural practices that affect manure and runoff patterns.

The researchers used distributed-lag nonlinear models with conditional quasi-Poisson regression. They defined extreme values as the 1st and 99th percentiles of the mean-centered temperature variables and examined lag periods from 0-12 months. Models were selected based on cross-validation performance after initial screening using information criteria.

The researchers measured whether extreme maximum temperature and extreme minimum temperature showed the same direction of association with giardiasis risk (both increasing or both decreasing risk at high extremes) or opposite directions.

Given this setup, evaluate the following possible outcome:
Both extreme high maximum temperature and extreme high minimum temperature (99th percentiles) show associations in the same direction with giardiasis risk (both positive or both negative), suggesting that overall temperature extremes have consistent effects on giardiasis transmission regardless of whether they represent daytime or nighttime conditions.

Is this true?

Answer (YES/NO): YES